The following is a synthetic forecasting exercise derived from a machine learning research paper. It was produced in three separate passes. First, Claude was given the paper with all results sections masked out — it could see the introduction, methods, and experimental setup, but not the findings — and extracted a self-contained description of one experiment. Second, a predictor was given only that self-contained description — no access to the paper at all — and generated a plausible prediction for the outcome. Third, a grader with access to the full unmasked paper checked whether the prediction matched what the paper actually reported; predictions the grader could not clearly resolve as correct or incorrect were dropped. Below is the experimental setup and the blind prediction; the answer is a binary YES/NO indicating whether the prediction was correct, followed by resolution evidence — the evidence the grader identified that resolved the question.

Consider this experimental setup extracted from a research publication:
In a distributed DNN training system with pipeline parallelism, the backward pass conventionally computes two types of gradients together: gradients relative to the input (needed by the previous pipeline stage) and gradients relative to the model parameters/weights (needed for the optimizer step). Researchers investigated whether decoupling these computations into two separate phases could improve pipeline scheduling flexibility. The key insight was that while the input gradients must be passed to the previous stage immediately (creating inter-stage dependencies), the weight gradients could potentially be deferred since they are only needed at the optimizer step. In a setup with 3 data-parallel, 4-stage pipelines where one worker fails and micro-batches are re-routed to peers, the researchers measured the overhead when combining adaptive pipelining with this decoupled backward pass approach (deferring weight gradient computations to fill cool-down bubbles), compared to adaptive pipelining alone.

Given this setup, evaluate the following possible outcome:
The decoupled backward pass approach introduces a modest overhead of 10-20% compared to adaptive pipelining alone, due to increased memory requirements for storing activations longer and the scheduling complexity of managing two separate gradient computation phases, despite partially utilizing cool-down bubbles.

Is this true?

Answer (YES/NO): NO